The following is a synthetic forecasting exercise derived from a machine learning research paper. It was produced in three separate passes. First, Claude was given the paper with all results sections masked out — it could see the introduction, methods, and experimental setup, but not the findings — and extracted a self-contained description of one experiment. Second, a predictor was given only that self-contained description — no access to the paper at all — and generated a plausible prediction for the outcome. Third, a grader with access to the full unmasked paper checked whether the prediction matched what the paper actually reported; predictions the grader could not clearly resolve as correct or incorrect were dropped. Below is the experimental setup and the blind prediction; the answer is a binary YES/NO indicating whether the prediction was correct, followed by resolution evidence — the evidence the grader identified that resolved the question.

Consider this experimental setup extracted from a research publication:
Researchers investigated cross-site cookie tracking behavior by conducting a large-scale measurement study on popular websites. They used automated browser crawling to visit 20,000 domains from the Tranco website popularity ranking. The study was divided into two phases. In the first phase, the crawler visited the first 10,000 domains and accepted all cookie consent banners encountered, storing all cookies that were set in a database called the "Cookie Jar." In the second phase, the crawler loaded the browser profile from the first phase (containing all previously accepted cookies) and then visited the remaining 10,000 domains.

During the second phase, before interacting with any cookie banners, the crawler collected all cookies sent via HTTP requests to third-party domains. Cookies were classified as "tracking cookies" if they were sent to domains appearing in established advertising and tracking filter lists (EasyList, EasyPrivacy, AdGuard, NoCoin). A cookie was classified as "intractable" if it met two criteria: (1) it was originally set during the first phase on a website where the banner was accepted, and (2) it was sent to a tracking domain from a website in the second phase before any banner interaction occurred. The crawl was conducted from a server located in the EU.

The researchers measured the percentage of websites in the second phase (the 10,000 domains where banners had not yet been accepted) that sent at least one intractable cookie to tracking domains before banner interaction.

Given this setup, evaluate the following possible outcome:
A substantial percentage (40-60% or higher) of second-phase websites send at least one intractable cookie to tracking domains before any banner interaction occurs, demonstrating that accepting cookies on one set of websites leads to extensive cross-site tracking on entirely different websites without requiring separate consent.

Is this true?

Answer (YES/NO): YES